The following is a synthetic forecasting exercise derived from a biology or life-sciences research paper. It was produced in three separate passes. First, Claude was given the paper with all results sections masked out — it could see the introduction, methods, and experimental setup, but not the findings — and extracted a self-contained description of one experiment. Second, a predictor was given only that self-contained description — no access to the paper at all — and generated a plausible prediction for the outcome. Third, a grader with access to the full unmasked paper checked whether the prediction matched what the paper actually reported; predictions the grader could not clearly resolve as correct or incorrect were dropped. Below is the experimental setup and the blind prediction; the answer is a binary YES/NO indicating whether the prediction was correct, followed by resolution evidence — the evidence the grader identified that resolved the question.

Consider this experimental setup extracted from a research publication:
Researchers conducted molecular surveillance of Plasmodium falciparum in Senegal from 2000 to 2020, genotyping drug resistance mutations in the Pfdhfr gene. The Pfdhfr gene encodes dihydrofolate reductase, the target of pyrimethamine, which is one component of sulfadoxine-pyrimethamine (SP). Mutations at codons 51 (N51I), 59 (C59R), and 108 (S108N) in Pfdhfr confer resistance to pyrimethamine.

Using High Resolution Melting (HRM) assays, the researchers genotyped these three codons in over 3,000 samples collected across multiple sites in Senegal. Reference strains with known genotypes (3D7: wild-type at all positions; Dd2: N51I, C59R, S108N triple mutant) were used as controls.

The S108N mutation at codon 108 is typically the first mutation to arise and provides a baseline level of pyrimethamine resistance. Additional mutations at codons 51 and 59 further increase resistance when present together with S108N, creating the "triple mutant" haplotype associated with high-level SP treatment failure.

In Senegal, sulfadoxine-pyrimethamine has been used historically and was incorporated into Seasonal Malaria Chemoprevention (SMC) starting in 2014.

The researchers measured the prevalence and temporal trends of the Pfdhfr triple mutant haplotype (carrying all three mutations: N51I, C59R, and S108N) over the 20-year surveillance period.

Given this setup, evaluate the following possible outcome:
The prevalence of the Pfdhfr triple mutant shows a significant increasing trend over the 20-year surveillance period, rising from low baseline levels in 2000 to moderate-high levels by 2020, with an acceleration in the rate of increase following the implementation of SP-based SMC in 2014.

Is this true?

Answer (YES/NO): NO